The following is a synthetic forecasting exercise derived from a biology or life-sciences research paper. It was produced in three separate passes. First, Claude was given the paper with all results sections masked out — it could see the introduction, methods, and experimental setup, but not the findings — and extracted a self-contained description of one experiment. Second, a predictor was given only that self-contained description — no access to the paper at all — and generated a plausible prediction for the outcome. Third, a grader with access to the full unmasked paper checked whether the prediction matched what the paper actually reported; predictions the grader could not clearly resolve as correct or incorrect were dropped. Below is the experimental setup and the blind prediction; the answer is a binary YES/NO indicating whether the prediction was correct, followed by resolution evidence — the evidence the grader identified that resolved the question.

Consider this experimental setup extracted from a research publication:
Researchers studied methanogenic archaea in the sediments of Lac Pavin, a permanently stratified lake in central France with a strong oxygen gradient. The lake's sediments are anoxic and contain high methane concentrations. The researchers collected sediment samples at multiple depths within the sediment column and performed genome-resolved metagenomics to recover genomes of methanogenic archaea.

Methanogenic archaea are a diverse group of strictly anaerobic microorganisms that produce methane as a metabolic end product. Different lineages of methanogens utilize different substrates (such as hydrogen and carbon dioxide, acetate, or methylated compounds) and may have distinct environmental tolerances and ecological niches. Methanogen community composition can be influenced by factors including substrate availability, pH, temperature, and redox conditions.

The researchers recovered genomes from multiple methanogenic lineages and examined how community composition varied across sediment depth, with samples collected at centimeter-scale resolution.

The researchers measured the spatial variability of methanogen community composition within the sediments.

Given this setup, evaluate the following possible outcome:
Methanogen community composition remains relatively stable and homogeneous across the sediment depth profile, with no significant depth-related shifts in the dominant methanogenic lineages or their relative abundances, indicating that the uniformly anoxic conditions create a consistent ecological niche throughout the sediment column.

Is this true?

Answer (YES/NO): NO